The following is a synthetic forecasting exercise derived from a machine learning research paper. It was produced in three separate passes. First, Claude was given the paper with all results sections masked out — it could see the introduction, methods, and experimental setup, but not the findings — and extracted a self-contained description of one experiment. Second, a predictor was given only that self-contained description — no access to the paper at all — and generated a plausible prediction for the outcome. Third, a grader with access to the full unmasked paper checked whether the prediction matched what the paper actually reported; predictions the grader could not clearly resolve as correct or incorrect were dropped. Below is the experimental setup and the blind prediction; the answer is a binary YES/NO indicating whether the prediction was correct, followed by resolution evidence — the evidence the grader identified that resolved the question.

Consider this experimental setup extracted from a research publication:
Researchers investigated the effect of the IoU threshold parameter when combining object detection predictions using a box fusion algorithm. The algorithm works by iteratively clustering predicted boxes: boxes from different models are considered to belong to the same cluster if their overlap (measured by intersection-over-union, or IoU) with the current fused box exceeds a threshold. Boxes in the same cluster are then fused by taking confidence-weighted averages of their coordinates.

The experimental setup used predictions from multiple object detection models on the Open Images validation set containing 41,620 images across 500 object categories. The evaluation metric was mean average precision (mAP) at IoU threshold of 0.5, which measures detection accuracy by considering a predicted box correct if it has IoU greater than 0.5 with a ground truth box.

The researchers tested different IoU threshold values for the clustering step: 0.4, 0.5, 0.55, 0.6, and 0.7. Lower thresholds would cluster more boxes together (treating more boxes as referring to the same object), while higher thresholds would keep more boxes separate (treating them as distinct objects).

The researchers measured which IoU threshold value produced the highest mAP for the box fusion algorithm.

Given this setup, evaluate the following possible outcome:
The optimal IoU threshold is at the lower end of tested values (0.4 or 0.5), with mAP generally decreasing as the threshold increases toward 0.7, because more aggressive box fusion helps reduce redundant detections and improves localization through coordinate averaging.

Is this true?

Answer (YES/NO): NO